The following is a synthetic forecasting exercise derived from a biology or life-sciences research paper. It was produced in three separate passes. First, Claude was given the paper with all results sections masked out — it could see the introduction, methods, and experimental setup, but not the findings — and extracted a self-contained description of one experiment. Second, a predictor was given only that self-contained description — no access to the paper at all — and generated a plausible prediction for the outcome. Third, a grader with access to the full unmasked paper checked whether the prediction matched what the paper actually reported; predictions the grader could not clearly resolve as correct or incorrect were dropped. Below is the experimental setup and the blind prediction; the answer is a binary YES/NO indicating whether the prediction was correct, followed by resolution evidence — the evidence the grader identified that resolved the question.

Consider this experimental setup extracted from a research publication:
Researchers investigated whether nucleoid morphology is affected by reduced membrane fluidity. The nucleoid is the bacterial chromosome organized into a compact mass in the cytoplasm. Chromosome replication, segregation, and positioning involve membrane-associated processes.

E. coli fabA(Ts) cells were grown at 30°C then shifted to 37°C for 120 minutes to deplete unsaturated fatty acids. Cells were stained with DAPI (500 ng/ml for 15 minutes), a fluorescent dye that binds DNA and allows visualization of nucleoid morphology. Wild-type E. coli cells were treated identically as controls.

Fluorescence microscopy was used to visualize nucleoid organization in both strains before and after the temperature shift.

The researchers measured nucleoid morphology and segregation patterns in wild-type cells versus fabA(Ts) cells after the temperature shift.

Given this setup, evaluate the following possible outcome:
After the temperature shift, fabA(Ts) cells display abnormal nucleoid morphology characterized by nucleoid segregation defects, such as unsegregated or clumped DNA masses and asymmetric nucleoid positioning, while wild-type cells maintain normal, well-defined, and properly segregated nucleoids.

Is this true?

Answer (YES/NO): NO